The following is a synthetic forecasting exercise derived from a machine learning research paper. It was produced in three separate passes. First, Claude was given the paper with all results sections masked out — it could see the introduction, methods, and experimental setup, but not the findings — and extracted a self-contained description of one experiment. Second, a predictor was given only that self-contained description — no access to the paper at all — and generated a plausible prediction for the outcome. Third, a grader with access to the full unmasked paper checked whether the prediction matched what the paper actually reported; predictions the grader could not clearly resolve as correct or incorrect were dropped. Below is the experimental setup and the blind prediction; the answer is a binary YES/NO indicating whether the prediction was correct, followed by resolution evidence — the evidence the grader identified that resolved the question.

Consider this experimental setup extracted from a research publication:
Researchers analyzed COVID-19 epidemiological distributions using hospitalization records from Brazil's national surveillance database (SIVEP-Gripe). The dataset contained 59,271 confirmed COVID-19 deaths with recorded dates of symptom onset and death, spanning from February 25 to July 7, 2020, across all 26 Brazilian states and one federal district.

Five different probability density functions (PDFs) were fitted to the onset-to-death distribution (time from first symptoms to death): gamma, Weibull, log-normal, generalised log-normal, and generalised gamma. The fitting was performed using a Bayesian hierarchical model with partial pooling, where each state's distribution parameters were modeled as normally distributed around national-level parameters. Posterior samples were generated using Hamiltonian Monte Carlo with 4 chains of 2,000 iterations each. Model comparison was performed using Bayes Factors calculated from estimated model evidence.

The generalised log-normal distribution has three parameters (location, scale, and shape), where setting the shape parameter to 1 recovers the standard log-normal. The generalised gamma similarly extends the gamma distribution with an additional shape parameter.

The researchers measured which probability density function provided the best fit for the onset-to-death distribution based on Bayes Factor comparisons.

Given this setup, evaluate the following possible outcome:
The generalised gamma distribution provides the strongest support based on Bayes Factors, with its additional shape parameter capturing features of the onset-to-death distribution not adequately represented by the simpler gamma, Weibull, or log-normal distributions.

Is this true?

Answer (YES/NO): NO